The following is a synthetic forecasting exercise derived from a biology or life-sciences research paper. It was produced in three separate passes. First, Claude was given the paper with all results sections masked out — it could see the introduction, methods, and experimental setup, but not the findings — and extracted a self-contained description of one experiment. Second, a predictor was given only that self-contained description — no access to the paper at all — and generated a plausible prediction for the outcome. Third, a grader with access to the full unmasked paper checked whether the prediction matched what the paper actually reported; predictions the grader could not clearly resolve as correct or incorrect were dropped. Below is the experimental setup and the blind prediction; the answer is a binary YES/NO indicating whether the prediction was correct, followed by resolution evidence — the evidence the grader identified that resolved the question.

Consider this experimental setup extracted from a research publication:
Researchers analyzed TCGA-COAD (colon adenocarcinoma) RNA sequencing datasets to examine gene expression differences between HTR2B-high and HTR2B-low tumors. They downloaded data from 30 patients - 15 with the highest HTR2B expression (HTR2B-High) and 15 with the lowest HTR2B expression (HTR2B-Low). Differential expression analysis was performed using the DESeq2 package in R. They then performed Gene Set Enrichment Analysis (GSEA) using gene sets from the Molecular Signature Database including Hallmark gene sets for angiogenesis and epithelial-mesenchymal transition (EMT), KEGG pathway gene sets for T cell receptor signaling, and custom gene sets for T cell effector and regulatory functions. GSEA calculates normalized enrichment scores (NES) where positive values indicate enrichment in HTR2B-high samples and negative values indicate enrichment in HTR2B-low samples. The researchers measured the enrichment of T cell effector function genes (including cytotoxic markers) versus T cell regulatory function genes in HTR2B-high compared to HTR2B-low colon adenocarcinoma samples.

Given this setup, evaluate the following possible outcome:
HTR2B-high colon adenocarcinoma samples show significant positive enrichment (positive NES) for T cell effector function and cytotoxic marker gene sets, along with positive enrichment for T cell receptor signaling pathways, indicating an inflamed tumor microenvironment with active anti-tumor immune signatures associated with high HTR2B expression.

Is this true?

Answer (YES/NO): NO